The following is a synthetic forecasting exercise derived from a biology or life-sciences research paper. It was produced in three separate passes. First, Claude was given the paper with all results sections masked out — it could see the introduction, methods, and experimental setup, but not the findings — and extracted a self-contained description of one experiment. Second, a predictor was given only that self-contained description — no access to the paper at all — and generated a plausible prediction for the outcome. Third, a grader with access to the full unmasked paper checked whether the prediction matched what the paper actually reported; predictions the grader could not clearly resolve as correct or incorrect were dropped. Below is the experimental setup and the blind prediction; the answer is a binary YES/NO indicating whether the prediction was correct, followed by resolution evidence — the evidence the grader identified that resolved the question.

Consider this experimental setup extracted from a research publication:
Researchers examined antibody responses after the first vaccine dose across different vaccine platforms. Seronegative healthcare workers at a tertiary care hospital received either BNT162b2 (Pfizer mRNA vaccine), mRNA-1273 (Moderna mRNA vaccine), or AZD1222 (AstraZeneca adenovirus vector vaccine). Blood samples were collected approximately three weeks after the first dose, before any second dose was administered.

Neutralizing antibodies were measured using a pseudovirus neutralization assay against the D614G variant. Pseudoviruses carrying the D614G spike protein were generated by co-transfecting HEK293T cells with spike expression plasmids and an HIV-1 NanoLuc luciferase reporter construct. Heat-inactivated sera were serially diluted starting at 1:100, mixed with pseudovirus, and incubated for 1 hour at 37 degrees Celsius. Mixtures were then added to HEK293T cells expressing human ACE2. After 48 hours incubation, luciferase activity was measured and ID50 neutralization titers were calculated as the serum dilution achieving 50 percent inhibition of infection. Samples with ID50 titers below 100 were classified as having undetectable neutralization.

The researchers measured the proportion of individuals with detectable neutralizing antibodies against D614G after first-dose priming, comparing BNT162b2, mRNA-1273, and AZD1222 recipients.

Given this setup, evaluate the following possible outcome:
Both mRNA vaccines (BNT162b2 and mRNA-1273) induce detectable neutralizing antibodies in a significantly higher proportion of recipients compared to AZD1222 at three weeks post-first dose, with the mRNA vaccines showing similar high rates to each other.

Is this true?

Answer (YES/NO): NO